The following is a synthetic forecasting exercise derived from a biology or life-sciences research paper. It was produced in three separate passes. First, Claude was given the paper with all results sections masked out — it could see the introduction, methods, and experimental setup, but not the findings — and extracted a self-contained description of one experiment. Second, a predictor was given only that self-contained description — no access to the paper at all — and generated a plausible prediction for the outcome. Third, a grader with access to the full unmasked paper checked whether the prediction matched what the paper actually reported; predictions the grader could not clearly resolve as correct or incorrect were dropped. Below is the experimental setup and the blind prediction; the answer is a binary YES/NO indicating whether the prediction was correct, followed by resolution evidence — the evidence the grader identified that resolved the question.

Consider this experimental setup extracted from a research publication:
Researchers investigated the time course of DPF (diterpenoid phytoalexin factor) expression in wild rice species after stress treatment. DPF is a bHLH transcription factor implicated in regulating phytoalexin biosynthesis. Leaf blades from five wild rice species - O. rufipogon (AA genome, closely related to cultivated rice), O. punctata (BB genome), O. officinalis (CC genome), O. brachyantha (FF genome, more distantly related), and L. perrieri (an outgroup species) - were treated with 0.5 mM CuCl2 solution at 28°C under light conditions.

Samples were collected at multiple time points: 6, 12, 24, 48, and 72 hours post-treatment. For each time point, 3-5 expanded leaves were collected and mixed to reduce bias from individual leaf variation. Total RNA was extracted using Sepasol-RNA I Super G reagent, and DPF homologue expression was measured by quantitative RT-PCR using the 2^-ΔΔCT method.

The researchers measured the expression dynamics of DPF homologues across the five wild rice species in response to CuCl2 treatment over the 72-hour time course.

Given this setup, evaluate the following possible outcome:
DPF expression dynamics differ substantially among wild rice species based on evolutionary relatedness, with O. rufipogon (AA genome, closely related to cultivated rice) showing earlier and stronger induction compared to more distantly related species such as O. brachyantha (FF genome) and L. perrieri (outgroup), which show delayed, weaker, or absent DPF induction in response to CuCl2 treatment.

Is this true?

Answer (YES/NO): NO